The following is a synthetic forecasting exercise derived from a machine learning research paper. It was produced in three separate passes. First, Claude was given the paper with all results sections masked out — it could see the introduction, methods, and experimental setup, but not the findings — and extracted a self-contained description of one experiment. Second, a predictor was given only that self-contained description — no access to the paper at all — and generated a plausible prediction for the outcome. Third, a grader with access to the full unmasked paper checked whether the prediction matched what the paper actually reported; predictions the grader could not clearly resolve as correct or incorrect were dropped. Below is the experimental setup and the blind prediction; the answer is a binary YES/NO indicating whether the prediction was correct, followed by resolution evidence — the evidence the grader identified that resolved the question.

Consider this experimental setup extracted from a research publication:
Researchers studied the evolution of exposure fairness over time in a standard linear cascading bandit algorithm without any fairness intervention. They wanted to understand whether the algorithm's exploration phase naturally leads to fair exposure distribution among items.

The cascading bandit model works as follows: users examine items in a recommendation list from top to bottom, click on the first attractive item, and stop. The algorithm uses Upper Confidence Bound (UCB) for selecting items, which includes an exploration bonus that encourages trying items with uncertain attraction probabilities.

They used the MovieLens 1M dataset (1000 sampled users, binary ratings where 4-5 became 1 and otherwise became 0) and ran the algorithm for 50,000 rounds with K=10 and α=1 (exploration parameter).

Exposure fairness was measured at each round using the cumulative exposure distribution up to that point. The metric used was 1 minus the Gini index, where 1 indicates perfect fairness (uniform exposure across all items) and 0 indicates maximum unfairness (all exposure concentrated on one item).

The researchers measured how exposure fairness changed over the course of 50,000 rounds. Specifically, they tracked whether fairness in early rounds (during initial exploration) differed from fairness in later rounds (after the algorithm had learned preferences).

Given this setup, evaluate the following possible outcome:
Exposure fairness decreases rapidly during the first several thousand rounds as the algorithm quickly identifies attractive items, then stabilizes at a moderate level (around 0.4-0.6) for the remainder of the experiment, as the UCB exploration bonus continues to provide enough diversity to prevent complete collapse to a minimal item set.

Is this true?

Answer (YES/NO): NO